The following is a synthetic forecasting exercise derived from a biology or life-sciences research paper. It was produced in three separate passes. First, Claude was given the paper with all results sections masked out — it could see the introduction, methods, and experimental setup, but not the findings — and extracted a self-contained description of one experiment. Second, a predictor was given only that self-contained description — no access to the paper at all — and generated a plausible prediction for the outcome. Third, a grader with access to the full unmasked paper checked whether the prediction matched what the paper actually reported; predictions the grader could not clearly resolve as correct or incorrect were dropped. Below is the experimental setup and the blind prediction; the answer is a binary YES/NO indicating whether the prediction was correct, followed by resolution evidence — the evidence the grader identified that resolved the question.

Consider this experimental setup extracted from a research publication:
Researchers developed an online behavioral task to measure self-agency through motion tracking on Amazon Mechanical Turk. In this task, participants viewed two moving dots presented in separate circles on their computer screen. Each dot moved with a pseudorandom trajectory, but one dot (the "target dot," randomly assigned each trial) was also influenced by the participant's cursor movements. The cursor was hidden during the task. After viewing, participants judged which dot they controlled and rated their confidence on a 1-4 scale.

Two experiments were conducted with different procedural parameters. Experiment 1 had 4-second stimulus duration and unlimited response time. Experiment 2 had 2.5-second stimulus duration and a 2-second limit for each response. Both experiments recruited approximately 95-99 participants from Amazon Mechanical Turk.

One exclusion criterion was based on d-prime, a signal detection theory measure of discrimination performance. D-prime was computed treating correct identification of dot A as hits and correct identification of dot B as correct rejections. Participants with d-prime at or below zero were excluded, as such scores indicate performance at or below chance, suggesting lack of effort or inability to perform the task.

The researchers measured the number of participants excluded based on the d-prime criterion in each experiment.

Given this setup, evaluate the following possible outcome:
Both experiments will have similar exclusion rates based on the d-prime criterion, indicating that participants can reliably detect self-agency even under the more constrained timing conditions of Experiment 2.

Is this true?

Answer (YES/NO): NO